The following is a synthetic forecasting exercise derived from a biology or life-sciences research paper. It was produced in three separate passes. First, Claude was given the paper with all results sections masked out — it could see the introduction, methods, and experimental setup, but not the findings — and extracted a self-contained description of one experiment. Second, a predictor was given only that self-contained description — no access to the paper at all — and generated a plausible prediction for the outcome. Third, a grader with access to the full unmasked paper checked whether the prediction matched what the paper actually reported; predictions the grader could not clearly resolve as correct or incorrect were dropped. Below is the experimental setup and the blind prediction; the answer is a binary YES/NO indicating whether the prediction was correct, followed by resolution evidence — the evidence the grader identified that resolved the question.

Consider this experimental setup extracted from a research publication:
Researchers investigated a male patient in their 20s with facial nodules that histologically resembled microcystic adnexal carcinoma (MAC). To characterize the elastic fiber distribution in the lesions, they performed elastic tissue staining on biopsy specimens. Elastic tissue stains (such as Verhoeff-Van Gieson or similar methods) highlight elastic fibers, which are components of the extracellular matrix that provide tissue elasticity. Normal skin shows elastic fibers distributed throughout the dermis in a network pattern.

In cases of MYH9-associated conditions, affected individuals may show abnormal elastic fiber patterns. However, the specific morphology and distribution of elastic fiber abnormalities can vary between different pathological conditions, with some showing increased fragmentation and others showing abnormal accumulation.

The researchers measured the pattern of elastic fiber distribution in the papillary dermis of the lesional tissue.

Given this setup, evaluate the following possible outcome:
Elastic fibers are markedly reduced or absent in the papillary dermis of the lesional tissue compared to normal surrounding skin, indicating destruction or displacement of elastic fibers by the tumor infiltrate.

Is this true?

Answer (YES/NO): NO